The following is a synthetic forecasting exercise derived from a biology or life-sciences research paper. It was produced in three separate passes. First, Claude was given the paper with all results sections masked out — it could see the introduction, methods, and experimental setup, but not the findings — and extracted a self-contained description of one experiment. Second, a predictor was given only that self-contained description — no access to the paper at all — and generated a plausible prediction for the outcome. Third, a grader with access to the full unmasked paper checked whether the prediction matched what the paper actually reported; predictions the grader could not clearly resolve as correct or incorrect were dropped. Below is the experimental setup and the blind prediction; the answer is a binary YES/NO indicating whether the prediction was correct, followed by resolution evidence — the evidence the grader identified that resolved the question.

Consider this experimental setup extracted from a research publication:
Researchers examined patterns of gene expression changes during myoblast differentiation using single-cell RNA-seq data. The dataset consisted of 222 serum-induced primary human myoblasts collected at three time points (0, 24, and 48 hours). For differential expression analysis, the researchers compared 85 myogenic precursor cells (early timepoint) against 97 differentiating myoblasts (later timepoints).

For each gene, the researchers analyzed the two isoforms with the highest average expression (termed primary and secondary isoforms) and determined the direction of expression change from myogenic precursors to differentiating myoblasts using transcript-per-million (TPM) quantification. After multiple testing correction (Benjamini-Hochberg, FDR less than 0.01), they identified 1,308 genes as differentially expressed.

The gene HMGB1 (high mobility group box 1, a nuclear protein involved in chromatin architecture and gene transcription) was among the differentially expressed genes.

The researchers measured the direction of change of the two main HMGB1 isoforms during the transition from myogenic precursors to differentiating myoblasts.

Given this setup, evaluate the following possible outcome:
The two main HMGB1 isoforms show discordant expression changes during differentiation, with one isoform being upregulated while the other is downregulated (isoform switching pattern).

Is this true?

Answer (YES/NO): NO